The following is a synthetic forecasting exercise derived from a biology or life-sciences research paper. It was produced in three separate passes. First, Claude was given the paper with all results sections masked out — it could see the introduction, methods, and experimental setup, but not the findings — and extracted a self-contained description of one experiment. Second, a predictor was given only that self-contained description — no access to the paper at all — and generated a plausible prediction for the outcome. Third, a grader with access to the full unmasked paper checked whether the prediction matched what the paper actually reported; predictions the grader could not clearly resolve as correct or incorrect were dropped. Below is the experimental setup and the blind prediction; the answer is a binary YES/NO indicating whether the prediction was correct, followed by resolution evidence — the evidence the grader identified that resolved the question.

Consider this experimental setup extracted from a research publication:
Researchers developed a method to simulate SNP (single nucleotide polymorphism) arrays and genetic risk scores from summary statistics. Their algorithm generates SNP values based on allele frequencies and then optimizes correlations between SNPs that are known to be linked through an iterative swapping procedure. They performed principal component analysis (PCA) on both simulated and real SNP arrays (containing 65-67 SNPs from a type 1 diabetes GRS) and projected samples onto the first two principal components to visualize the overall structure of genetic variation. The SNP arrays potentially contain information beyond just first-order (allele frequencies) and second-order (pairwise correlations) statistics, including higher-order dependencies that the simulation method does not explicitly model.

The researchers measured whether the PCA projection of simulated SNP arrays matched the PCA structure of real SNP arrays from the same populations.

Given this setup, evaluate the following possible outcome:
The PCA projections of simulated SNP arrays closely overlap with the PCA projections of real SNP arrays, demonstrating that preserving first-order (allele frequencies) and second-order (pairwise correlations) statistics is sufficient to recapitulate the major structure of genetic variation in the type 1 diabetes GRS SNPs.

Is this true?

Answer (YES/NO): YES